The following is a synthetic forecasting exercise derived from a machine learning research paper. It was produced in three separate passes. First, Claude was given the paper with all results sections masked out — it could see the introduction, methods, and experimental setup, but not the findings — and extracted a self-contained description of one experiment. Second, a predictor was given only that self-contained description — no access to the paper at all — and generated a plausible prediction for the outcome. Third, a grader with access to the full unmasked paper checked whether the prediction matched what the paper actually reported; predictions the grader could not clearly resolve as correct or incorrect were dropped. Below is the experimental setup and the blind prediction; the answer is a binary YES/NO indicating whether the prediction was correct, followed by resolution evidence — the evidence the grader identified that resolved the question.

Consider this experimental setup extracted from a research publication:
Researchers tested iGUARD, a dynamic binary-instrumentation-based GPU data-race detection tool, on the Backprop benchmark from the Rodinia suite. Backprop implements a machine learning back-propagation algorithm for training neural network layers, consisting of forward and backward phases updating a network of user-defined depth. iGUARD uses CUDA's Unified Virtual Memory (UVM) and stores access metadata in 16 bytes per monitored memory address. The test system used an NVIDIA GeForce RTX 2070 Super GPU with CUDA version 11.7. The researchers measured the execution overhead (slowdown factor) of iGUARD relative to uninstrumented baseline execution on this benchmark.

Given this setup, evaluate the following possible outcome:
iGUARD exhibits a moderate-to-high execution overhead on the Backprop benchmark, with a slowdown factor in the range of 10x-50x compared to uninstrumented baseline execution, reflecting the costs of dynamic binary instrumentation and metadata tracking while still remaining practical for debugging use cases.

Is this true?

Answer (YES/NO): NO